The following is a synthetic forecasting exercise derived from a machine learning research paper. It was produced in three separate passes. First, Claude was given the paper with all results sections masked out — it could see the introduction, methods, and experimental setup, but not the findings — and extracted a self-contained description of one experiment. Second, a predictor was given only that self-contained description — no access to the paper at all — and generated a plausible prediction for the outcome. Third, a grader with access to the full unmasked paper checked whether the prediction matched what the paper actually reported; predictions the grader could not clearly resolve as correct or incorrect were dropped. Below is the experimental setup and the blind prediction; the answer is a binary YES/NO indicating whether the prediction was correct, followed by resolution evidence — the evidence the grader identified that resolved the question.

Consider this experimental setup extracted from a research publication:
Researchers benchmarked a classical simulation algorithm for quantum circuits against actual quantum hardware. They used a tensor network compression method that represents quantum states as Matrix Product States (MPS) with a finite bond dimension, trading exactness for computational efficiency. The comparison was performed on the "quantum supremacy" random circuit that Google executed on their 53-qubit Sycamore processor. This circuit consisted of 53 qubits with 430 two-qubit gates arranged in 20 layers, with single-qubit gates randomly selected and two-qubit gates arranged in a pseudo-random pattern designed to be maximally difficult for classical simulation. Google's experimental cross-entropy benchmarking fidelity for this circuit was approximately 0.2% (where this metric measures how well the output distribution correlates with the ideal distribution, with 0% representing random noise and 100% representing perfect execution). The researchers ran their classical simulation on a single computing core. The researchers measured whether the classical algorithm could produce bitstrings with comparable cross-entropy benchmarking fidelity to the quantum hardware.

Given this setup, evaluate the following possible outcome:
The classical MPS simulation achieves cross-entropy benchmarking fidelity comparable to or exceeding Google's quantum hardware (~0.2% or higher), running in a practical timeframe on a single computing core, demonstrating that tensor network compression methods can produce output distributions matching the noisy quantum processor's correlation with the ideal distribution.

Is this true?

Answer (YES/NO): YES